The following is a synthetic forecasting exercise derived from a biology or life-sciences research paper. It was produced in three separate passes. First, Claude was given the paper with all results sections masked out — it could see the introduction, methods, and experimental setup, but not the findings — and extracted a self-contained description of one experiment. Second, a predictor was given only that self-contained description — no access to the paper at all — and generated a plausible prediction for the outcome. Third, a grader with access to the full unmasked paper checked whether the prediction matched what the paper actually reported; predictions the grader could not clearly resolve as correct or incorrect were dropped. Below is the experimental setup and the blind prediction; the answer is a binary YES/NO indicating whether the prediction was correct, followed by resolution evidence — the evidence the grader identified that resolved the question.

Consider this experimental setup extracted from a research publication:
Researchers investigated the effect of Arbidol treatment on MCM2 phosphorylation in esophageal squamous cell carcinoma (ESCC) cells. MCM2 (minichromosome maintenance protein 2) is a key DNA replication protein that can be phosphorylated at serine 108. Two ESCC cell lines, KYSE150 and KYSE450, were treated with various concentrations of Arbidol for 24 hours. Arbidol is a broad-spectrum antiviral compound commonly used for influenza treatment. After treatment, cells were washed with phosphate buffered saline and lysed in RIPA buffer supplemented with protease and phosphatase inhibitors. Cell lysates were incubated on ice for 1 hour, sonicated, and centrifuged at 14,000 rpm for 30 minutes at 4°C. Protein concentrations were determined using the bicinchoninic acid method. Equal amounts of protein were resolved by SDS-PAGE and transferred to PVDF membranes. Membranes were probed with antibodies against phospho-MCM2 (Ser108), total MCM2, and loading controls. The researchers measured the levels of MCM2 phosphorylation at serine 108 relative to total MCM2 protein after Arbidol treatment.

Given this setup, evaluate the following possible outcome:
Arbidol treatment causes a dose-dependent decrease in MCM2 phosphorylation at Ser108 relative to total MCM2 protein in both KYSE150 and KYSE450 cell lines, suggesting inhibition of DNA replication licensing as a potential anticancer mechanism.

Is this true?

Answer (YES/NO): YES